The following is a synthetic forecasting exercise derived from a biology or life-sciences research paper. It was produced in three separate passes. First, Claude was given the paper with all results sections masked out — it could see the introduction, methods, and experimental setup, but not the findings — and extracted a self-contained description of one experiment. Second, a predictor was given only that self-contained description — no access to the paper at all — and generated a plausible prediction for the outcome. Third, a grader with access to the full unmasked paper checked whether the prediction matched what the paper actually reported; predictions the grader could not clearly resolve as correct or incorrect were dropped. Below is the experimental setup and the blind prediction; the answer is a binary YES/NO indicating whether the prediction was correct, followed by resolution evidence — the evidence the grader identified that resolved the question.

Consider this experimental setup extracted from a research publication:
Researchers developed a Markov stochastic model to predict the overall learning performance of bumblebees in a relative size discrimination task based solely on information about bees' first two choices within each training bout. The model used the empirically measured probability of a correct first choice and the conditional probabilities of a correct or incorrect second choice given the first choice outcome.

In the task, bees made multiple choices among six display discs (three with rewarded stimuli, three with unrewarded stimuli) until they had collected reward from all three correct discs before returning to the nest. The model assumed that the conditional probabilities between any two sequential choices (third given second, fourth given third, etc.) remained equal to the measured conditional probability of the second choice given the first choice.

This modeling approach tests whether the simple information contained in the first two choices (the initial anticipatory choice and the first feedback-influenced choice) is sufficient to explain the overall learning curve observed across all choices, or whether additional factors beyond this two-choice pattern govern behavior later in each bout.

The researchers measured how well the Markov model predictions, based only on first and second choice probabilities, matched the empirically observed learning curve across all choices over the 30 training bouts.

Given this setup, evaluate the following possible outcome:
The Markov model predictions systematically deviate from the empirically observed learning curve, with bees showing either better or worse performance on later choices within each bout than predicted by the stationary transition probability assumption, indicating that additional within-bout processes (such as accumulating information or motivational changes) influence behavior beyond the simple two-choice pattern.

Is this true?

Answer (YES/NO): NO